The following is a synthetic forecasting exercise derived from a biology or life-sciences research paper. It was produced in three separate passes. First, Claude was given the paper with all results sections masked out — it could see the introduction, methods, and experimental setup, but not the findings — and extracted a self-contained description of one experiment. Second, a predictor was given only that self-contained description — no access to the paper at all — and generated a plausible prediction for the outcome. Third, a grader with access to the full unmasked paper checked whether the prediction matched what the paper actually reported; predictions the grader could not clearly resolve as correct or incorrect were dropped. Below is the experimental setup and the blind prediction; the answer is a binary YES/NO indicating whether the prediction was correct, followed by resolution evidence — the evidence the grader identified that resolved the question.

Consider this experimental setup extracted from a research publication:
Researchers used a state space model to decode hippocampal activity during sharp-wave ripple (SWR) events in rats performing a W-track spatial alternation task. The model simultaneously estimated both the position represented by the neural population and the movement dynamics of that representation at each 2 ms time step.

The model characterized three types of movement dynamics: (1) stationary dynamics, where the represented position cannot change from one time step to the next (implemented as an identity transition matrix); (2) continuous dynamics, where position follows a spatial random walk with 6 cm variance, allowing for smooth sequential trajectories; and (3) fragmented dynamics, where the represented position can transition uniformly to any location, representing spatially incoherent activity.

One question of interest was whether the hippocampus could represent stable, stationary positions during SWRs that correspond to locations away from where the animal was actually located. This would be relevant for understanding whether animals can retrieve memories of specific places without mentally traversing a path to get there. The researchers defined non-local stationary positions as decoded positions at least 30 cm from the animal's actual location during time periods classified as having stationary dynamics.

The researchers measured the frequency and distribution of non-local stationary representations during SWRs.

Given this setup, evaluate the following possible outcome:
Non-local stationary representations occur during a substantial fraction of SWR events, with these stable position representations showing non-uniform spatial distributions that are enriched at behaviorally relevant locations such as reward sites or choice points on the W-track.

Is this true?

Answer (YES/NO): NO